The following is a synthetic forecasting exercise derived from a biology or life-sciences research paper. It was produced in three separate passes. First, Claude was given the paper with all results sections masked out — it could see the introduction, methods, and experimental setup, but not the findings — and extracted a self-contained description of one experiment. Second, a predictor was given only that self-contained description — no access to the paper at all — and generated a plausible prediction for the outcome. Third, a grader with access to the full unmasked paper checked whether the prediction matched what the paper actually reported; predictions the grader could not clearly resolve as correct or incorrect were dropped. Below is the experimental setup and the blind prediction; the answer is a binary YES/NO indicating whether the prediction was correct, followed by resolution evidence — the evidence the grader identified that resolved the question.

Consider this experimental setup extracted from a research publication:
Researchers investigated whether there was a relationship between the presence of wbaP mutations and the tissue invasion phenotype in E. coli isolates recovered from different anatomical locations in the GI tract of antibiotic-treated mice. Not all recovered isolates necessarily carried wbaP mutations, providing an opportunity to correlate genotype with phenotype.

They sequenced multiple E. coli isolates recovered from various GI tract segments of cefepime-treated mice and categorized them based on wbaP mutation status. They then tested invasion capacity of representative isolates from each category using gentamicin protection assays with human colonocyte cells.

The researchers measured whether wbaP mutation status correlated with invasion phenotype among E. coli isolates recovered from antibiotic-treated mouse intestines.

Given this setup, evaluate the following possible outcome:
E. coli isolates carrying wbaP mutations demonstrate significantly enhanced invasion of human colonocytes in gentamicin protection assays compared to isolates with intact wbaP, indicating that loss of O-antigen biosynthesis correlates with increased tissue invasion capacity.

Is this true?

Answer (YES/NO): NO